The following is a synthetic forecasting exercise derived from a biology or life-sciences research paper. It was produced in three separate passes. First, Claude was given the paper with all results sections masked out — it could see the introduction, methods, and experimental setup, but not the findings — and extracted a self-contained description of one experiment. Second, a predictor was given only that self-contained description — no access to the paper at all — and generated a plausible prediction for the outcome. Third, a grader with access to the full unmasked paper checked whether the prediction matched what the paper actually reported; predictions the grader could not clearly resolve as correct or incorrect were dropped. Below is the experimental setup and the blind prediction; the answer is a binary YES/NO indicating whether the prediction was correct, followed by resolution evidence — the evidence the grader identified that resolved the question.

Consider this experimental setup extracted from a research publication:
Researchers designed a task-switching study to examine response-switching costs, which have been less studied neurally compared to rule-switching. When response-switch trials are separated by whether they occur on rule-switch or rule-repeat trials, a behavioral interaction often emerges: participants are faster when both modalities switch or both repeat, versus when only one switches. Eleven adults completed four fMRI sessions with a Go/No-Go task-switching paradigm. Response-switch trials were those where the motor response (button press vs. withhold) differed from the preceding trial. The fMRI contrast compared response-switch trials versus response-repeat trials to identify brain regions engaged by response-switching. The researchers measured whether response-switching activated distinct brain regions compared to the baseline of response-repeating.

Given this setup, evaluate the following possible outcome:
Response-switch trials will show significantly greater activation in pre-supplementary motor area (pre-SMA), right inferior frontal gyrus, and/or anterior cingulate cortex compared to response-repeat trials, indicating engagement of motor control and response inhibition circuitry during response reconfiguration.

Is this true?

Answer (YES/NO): NO